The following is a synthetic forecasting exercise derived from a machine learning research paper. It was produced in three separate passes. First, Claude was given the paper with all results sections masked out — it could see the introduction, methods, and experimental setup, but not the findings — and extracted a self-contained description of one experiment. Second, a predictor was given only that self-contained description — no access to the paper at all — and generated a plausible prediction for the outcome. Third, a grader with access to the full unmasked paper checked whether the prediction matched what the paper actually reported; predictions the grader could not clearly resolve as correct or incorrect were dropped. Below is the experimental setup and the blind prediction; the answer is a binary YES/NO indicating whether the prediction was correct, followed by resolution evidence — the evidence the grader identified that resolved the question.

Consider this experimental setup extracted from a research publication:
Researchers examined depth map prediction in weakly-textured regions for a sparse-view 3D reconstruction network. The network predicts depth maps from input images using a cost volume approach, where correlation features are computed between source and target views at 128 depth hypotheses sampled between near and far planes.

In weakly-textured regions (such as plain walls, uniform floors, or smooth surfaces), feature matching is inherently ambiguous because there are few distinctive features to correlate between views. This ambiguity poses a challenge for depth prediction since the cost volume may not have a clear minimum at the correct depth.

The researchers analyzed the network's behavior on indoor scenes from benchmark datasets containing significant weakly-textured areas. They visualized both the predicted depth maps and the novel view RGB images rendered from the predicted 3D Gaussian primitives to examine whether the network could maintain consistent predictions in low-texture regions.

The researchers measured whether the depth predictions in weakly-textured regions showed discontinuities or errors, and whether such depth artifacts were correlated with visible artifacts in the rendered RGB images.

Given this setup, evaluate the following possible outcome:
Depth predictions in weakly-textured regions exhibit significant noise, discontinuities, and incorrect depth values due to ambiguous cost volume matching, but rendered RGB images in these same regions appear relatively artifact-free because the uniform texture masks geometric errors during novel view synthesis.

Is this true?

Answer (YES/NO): YES